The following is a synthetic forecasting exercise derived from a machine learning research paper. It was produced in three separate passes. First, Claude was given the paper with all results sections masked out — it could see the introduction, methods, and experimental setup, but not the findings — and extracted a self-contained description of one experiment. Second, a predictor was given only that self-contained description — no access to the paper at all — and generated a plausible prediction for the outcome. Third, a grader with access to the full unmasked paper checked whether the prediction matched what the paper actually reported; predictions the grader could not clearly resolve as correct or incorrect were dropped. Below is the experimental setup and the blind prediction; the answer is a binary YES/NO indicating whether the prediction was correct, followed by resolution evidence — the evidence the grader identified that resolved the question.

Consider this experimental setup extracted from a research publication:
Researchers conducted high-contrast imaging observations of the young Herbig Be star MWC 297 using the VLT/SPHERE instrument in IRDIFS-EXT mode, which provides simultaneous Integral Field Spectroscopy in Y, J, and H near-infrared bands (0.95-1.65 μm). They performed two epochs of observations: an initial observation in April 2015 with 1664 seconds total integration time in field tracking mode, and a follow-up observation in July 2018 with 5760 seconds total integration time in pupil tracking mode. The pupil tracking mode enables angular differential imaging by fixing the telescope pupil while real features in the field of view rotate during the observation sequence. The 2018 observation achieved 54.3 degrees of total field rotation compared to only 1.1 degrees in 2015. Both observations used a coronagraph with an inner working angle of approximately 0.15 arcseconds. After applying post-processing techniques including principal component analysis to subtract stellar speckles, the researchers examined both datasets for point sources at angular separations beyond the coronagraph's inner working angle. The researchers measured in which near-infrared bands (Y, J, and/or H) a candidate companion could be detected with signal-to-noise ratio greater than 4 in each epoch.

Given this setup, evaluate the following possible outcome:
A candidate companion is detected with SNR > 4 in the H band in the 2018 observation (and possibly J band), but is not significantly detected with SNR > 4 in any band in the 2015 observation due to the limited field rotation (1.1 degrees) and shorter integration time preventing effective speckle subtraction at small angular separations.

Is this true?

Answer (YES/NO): NO